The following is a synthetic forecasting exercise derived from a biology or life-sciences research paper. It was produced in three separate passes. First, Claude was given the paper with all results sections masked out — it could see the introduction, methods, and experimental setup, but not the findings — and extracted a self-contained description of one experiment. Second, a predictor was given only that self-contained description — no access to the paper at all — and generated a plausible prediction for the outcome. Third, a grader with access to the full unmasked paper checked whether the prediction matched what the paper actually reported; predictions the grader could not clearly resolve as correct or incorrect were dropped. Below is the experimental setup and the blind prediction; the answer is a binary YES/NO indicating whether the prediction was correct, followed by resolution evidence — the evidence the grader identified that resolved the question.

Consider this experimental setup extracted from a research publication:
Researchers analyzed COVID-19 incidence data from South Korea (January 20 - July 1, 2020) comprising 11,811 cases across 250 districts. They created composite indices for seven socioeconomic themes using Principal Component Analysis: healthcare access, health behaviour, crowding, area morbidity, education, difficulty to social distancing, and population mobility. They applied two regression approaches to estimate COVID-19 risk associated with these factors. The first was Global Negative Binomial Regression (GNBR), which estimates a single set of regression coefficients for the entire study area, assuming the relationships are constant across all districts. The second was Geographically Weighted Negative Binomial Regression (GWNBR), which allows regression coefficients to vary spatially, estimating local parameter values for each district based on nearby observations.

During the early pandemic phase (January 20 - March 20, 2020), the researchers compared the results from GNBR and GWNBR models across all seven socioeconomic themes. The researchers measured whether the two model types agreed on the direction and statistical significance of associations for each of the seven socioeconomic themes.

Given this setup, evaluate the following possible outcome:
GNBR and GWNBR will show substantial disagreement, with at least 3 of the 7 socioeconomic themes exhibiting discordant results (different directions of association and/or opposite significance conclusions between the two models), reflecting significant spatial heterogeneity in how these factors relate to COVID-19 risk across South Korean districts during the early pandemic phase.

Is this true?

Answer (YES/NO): NO